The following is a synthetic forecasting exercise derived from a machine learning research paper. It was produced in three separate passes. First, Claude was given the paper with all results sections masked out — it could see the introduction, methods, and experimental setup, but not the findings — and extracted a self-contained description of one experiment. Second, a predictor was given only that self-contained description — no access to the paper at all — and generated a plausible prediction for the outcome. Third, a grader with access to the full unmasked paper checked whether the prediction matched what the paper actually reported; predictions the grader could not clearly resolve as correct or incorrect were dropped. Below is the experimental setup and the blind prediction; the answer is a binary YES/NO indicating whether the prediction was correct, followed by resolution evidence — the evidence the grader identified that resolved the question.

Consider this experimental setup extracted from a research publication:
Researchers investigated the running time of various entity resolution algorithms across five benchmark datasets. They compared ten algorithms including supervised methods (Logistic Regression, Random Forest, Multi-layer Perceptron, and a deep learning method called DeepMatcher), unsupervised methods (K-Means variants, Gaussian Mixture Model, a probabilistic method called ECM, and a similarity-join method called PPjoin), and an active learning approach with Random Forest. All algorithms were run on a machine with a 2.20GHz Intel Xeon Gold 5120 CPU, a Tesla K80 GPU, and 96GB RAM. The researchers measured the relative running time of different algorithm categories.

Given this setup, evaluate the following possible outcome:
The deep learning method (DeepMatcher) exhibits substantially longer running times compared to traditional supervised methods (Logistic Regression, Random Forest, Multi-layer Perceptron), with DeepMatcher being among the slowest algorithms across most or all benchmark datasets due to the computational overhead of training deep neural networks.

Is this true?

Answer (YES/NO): YES